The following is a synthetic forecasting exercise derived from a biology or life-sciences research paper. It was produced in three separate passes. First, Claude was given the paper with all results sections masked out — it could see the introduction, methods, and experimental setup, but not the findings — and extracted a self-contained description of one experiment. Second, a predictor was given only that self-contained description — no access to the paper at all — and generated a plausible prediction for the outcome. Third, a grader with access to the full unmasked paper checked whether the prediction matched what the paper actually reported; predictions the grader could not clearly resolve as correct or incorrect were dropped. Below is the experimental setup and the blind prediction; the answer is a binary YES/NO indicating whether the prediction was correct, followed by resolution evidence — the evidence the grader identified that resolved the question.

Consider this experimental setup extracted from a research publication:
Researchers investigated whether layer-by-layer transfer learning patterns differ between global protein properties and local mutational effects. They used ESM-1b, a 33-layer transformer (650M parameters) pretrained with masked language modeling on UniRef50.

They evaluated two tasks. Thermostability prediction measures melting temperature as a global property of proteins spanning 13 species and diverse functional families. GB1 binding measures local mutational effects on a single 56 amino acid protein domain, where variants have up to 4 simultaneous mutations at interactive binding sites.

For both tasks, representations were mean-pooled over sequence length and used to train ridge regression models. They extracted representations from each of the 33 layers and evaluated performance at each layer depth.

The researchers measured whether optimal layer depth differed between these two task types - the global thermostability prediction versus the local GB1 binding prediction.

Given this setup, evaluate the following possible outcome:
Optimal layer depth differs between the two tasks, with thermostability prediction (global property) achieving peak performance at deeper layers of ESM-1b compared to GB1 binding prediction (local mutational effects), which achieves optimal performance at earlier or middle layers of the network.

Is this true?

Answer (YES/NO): NO